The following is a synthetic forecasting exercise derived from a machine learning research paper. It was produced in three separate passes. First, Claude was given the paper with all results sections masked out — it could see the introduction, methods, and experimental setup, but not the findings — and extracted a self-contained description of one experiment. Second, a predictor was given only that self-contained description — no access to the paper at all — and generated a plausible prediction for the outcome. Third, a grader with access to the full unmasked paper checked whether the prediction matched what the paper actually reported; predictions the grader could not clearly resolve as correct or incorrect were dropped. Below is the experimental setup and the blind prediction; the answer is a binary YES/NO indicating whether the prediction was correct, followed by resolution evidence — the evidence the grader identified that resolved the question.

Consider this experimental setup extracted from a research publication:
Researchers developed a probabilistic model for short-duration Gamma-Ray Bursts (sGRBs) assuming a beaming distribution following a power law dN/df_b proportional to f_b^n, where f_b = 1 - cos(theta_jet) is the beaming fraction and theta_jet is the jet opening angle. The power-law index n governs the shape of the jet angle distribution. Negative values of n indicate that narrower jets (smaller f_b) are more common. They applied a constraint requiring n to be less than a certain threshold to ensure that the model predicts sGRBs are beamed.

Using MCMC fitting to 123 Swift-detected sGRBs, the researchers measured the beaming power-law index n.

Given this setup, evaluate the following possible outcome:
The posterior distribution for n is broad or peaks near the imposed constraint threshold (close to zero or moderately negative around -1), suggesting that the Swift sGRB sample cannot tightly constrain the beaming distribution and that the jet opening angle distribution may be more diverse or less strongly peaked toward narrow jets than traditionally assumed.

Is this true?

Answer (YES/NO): YES